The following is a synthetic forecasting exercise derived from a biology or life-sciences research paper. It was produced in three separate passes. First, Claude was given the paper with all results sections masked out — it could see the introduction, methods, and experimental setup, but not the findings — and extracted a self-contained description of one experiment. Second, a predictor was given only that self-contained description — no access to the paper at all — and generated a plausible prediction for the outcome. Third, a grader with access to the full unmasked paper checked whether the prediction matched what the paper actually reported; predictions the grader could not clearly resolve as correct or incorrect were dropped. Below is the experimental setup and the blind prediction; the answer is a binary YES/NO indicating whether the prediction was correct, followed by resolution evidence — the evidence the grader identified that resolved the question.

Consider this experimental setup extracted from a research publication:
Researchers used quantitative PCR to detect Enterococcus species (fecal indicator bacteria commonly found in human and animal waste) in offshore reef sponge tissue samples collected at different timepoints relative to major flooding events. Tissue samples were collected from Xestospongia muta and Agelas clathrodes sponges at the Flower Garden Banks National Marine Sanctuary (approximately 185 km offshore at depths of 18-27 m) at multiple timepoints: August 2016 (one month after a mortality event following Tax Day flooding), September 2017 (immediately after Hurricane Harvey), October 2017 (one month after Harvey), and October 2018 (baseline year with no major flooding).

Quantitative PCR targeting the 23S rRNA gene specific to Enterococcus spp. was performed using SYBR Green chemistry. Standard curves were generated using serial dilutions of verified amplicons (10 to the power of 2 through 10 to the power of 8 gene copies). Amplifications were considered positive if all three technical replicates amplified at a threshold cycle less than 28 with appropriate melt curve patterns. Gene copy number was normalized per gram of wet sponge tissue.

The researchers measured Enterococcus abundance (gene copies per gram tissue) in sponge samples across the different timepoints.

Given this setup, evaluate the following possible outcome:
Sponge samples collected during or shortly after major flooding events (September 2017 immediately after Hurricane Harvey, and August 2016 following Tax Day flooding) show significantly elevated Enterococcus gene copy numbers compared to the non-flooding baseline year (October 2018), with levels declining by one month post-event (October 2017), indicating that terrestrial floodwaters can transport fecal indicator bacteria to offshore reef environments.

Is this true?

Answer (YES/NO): NO